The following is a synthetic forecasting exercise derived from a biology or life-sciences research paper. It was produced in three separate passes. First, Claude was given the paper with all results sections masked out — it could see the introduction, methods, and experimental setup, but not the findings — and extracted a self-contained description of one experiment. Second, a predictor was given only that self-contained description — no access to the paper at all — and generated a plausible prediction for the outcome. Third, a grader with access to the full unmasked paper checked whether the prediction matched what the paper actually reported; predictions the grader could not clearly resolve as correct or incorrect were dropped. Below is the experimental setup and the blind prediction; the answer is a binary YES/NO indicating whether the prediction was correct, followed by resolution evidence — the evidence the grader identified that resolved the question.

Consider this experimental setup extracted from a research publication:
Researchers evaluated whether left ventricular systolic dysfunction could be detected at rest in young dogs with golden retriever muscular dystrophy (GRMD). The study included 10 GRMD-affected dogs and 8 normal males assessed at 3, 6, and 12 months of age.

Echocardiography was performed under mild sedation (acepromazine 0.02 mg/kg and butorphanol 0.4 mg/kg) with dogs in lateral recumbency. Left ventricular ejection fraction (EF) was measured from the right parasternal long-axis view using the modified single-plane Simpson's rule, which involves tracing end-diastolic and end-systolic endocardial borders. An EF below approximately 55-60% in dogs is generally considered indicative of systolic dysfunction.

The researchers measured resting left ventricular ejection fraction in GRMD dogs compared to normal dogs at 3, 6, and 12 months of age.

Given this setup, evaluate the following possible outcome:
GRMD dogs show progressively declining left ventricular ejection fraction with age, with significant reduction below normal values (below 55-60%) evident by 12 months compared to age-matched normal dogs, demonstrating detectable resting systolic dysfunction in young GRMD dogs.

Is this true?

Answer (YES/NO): NO